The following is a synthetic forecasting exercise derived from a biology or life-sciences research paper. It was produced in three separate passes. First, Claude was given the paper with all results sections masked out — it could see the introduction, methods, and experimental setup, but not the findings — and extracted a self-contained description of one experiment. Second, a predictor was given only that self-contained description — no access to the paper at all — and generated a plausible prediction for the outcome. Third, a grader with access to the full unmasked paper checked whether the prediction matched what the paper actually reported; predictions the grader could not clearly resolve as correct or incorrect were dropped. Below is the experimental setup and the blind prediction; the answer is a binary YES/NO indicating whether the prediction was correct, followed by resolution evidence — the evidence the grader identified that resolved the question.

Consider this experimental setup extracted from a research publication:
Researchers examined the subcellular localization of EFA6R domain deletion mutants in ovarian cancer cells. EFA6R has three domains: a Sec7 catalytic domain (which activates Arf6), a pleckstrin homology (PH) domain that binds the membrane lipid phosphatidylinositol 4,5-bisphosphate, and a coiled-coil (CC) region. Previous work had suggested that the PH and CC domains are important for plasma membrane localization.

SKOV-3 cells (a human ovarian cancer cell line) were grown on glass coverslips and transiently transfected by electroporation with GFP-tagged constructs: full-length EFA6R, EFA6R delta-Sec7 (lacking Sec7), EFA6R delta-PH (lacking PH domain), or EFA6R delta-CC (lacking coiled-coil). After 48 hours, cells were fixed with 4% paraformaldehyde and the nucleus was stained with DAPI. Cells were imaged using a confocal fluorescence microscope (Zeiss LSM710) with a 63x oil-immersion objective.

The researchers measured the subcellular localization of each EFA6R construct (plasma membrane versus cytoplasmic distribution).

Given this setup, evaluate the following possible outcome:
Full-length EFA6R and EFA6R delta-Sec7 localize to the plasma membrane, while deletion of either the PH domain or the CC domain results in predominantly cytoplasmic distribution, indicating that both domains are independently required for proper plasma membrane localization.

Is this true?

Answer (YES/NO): NO